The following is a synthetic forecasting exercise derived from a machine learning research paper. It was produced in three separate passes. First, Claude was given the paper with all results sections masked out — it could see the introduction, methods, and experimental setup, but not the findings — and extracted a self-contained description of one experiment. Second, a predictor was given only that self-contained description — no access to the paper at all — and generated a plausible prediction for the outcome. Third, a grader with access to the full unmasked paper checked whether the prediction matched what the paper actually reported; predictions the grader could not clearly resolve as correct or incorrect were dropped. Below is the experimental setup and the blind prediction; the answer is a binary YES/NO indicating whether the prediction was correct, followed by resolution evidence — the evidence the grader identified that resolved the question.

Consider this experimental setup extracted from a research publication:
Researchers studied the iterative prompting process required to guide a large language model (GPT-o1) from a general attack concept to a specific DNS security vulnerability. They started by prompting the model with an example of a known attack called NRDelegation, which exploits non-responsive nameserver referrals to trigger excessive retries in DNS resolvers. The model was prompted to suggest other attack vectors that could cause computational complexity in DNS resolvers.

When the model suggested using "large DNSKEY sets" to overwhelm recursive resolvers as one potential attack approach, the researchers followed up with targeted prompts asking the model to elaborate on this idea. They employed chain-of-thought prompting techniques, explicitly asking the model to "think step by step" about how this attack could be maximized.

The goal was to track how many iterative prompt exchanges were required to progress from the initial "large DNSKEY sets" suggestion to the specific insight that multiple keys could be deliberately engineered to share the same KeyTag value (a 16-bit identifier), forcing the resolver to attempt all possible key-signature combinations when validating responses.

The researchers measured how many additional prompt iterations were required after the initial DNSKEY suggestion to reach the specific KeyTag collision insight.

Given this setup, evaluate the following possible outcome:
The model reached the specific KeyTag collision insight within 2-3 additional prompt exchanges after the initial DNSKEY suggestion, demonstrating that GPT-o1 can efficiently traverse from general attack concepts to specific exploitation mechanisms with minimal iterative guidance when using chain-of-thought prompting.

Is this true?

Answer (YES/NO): YES